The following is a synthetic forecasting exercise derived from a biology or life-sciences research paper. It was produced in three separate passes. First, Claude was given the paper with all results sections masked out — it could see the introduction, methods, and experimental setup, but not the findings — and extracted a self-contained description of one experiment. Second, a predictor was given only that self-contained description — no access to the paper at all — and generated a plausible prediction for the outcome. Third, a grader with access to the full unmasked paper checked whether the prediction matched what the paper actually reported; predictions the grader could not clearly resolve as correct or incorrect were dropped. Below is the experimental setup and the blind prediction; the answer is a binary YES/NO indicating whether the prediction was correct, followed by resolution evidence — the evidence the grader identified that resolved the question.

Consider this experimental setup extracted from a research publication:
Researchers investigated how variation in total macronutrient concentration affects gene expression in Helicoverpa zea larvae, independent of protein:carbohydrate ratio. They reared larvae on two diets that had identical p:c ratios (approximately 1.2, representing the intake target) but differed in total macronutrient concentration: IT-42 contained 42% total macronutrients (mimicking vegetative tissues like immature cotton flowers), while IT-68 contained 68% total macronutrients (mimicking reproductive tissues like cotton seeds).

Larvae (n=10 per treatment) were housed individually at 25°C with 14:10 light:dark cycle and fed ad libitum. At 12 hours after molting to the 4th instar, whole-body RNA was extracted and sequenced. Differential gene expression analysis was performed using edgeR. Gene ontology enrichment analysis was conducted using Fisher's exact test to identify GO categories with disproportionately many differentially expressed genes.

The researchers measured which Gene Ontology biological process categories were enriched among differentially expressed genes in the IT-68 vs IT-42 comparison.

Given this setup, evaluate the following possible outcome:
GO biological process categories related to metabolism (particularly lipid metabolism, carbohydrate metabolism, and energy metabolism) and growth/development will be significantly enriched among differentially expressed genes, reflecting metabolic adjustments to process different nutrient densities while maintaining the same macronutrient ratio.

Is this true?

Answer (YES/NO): YES